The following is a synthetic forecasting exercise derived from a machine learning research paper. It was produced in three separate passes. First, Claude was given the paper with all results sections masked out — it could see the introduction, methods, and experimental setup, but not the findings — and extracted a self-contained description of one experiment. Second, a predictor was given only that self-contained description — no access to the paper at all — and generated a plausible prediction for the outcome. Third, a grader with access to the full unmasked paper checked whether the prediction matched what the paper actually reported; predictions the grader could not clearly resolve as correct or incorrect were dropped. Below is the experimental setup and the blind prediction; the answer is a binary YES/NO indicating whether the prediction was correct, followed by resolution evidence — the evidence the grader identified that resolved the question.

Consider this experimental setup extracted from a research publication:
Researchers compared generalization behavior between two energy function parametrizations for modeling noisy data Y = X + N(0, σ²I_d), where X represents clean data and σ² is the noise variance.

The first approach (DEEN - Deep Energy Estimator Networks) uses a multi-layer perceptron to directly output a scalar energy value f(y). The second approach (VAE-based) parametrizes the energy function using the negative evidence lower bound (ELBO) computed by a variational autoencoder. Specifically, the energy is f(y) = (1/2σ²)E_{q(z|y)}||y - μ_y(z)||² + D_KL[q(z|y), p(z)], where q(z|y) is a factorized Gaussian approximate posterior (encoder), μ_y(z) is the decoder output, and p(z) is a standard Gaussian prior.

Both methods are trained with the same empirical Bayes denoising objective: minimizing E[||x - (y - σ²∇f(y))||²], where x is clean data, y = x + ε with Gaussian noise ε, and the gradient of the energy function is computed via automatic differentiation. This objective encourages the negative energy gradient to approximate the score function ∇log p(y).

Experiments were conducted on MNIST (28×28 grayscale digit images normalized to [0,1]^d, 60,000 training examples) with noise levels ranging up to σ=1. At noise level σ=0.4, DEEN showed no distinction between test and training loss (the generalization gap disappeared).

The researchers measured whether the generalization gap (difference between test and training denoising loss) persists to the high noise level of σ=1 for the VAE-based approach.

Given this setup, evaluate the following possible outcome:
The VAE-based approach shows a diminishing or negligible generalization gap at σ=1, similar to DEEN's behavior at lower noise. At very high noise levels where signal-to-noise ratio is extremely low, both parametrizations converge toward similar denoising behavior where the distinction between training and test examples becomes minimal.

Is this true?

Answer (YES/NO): NO